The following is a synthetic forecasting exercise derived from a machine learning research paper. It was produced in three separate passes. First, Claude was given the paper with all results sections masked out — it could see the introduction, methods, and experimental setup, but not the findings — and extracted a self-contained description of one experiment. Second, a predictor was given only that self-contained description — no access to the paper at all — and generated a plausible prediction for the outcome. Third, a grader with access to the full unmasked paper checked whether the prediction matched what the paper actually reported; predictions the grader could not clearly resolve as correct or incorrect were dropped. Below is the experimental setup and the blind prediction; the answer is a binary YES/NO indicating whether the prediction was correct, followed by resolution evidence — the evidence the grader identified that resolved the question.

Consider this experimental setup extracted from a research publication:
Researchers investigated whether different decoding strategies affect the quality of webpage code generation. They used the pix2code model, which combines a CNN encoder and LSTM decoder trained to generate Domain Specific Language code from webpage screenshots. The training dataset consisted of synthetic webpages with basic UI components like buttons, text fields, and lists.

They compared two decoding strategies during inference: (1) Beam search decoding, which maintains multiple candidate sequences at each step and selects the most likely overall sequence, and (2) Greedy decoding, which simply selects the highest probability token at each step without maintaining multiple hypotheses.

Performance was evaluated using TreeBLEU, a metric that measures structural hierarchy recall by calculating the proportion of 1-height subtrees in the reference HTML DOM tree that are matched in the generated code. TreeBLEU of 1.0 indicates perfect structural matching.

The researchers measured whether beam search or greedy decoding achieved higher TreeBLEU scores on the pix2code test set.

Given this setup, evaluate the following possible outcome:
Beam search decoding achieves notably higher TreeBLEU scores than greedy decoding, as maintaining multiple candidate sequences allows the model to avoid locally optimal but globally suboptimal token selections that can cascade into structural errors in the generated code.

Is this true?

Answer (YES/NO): NO